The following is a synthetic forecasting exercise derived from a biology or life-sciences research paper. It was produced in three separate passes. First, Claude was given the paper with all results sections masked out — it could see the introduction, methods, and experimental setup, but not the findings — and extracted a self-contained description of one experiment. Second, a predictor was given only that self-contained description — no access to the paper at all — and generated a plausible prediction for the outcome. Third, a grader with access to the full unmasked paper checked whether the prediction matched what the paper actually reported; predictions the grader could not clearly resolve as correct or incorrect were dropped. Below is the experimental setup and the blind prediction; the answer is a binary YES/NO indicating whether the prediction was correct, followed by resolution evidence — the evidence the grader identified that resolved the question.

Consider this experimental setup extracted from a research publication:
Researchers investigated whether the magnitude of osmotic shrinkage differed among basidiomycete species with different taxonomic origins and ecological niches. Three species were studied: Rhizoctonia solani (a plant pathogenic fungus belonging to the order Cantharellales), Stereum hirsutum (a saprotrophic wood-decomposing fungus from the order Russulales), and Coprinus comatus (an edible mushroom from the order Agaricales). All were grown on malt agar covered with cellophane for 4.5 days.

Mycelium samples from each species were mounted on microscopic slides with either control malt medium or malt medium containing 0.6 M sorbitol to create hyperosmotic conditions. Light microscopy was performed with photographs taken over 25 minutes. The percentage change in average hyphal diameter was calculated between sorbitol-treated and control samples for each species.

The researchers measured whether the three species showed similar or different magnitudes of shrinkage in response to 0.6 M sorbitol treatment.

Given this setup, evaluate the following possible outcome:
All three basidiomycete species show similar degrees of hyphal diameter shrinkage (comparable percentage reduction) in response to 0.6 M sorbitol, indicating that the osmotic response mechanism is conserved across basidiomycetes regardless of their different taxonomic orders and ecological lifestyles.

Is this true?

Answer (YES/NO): YES